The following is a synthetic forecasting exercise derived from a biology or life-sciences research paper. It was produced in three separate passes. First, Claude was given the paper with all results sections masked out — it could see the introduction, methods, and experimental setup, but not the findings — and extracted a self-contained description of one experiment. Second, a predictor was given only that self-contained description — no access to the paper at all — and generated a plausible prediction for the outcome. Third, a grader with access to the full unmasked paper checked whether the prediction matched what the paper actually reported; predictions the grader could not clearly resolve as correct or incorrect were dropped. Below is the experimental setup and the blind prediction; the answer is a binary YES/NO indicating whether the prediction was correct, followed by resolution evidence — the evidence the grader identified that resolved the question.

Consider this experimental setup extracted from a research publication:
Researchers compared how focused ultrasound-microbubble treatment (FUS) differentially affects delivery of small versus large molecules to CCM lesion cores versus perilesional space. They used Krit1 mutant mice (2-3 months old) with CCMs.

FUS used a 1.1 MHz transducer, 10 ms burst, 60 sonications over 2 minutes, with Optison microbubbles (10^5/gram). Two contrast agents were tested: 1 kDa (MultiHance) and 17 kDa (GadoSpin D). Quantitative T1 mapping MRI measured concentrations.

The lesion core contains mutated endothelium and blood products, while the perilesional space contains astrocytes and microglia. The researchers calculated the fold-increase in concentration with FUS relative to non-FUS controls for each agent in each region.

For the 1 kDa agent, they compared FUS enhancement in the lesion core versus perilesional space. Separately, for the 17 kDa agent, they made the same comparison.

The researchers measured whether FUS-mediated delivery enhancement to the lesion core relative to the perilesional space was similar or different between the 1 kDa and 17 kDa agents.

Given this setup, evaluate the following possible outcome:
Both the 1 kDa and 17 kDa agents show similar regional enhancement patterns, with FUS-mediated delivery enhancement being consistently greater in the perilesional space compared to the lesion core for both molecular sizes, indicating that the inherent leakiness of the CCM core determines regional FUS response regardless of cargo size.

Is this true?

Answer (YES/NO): NO